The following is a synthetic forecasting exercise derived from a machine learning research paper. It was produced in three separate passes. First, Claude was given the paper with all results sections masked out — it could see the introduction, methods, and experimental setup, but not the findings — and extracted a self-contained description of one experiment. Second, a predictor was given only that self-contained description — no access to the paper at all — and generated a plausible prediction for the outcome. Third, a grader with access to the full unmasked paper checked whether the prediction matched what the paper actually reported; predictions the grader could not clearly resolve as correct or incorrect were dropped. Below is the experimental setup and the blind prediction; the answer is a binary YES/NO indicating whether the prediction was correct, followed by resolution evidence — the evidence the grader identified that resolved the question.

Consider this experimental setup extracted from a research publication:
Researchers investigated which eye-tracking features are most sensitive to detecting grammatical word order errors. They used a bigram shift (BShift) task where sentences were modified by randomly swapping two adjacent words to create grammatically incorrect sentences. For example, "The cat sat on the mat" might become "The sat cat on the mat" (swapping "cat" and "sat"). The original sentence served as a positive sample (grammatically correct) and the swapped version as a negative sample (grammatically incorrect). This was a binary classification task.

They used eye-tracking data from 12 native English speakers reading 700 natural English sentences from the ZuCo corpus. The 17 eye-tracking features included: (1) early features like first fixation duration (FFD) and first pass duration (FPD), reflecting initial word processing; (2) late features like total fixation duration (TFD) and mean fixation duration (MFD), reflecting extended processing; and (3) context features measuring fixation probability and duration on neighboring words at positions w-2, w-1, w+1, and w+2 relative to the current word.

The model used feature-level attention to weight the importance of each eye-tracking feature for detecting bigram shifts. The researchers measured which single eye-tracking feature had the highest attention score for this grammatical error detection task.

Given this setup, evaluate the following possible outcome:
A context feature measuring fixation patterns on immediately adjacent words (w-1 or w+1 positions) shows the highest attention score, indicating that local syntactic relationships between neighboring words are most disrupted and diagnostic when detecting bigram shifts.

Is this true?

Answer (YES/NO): YES